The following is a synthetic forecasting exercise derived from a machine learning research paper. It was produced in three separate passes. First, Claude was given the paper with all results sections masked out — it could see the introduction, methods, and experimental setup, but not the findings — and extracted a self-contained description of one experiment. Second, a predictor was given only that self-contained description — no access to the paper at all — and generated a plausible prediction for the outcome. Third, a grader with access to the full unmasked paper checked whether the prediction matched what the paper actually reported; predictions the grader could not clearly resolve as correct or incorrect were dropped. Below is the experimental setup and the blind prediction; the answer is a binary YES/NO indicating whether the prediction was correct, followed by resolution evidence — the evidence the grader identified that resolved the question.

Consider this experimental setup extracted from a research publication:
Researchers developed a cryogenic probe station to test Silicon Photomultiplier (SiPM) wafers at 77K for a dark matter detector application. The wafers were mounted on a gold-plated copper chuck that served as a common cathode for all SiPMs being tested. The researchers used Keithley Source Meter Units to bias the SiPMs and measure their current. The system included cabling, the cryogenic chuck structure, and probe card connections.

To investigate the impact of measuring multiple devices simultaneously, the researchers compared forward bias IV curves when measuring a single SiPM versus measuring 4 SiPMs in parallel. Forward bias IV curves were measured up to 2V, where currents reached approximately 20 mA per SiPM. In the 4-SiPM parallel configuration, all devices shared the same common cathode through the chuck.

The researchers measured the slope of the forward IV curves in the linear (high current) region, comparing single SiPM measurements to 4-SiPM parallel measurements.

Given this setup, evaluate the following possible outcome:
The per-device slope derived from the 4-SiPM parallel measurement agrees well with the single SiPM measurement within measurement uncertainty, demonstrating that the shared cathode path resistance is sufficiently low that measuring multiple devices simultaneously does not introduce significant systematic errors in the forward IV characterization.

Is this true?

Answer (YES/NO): NO